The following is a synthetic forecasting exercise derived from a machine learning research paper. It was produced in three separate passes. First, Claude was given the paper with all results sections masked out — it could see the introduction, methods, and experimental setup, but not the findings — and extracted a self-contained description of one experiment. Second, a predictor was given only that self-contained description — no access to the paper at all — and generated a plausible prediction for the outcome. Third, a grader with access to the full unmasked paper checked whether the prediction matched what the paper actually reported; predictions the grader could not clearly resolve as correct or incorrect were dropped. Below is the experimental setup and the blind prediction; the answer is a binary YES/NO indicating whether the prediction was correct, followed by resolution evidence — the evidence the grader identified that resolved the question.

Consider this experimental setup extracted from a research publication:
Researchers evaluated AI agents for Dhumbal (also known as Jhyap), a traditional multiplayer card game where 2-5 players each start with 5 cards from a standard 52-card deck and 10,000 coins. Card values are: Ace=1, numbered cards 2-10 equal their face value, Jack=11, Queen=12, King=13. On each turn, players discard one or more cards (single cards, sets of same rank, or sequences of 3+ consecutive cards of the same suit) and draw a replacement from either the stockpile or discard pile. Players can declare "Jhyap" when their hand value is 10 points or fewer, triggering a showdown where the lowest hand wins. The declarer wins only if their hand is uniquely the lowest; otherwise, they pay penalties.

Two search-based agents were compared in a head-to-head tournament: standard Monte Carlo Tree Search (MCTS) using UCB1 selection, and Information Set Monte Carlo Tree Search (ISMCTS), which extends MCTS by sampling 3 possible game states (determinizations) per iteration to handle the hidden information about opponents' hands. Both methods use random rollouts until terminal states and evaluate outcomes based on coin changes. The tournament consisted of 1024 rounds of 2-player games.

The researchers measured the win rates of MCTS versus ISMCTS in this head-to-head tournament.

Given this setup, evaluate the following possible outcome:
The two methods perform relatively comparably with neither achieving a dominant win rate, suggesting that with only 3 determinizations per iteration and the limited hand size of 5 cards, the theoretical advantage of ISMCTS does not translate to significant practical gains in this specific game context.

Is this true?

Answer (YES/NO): NO